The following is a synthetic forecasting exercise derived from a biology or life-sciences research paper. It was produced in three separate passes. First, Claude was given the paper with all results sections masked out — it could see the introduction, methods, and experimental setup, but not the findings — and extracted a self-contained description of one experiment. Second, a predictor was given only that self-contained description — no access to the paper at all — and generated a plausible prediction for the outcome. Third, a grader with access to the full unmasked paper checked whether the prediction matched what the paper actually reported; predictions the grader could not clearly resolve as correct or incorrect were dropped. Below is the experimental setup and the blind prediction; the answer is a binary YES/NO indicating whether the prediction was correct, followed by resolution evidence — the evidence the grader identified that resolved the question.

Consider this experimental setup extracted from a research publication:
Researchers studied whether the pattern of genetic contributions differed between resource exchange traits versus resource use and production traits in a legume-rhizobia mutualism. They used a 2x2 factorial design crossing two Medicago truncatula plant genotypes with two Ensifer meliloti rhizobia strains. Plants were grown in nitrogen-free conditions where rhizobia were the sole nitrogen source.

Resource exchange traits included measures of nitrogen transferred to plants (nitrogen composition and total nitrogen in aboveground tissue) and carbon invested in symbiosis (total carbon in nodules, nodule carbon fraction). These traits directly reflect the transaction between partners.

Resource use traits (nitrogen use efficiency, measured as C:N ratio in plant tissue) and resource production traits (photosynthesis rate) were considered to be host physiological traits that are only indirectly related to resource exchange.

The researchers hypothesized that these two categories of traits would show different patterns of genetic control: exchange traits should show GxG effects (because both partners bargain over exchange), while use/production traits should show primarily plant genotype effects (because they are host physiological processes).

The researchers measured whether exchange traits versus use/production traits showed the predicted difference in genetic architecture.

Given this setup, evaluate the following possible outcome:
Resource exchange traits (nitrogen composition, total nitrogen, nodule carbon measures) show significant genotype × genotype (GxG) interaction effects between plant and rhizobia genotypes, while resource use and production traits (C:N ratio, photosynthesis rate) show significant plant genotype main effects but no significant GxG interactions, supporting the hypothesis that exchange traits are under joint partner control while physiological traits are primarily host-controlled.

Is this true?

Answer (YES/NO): NO